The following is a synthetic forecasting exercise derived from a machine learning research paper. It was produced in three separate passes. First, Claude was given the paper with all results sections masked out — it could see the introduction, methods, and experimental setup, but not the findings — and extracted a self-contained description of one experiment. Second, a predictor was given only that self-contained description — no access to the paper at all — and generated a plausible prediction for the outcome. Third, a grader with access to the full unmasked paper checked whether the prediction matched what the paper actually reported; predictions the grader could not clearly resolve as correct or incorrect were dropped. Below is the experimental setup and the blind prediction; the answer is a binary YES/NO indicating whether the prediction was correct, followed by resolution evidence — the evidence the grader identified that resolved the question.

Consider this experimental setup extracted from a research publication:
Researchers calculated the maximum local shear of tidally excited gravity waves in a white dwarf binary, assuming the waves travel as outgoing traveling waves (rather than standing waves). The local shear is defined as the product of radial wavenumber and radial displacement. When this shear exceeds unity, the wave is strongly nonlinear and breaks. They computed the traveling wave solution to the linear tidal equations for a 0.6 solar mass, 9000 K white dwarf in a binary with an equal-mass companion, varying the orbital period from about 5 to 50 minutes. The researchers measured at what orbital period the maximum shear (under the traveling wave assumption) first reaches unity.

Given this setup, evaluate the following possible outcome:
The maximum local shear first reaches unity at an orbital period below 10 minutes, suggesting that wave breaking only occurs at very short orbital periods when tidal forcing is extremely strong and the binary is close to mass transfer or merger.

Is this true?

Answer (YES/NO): NO